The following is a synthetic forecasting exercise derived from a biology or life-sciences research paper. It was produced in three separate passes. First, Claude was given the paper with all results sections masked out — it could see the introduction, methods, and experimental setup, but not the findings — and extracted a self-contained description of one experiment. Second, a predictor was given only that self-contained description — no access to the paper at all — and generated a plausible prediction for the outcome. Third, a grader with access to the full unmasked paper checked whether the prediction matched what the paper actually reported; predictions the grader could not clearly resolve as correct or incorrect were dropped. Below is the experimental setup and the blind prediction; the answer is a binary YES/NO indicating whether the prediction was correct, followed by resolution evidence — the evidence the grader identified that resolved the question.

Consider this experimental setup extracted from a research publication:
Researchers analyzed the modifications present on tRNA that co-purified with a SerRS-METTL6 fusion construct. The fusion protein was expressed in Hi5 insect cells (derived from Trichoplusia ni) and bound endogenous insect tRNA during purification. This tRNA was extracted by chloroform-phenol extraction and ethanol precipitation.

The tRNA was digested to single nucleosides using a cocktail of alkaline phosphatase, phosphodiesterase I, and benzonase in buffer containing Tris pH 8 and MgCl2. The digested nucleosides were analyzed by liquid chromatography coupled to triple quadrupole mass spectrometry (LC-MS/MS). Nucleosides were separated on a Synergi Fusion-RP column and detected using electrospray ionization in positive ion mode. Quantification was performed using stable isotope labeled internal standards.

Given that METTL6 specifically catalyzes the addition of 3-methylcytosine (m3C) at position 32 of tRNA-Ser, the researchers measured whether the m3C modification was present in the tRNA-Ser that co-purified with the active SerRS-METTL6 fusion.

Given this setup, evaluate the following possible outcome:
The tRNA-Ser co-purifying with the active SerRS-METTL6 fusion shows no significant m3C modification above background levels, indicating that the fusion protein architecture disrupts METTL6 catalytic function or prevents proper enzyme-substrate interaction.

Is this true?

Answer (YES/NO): NO